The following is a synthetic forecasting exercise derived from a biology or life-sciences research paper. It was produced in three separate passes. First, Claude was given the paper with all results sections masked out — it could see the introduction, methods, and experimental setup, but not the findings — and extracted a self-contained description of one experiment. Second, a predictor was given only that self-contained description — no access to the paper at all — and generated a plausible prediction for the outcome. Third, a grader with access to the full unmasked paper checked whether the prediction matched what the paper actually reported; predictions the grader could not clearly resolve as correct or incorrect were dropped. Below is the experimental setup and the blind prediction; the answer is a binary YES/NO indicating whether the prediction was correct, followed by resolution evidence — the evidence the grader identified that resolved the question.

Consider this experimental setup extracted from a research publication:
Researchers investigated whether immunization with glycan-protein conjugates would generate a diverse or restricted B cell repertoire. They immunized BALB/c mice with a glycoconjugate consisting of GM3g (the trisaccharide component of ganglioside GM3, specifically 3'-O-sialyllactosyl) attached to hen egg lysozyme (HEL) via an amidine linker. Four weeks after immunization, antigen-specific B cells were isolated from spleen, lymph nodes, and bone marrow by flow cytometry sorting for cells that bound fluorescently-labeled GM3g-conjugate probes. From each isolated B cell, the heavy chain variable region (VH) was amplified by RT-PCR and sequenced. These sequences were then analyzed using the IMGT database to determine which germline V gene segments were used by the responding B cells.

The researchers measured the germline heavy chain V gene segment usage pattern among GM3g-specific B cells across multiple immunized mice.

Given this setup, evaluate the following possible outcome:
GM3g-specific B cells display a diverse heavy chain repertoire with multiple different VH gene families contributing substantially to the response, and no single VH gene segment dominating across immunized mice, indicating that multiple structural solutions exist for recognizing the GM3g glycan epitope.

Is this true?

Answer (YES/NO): NO